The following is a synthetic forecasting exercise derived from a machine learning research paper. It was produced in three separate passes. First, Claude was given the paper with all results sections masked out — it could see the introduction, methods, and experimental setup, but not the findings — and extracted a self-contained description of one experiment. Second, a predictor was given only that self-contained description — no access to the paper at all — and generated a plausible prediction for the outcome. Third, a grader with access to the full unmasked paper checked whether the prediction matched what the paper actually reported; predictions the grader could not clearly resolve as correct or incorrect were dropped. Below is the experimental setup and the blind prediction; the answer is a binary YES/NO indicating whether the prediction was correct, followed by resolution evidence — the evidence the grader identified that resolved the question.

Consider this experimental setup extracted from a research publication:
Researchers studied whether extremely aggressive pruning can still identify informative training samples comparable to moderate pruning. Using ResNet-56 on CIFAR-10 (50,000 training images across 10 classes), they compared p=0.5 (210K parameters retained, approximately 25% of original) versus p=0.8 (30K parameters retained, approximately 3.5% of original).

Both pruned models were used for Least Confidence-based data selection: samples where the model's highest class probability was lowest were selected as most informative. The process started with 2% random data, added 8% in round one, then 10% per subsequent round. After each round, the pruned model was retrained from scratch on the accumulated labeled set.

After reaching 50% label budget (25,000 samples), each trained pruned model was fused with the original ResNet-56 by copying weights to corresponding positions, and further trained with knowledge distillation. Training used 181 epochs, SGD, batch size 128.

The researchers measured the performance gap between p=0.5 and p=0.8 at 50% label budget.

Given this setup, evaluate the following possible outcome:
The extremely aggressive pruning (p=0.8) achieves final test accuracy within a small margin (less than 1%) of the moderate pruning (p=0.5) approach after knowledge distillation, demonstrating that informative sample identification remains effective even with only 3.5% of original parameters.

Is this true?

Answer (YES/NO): YES